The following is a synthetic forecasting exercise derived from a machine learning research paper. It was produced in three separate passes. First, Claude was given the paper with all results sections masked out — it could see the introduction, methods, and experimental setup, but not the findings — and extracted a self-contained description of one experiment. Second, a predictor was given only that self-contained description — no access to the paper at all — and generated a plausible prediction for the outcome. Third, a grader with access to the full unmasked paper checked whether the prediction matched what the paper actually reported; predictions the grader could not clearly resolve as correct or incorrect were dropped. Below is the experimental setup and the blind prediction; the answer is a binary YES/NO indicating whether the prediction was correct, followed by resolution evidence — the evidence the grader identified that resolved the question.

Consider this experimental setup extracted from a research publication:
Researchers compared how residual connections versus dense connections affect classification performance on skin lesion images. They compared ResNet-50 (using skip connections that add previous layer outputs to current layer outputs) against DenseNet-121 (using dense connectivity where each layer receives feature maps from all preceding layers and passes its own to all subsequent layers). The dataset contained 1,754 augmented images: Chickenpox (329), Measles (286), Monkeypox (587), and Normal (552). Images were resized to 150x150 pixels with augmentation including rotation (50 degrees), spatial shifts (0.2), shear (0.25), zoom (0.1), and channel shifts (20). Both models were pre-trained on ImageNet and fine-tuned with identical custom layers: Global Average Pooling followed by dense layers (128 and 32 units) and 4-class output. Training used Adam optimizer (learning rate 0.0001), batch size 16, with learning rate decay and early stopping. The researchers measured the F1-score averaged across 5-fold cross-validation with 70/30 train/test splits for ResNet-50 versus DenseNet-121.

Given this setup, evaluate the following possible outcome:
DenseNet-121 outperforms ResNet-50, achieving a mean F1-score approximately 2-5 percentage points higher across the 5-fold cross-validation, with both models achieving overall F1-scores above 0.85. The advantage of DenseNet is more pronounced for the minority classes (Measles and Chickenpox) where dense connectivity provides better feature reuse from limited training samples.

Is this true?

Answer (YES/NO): NO